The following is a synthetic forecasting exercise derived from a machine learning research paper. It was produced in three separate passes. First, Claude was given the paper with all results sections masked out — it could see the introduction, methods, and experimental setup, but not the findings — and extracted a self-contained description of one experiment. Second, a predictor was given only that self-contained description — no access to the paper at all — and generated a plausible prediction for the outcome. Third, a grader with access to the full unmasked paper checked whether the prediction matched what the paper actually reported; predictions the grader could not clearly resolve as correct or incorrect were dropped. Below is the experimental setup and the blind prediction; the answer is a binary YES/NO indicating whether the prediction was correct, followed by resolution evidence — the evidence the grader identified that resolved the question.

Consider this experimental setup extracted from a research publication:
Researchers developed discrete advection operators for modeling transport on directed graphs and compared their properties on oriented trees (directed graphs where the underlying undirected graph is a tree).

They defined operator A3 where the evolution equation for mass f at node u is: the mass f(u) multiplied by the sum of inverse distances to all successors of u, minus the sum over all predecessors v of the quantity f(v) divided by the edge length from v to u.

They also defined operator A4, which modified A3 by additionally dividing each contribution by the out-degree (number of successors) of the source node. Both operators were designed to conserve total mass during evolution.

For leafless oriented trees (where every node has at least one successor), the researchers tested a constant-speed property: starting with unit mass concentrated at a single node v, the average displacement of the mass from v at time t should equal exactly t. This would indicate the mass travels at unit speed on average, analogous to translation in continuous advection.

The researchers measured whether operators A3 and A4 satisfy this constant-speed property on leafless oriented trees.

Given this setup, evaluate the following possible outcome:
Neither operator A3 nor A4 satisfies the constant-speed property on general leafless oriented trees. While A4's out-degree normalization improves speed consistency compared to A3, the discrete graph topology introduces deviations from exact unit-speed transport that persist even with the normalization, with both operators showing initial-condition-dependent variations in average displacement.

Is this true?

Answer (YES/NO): NO